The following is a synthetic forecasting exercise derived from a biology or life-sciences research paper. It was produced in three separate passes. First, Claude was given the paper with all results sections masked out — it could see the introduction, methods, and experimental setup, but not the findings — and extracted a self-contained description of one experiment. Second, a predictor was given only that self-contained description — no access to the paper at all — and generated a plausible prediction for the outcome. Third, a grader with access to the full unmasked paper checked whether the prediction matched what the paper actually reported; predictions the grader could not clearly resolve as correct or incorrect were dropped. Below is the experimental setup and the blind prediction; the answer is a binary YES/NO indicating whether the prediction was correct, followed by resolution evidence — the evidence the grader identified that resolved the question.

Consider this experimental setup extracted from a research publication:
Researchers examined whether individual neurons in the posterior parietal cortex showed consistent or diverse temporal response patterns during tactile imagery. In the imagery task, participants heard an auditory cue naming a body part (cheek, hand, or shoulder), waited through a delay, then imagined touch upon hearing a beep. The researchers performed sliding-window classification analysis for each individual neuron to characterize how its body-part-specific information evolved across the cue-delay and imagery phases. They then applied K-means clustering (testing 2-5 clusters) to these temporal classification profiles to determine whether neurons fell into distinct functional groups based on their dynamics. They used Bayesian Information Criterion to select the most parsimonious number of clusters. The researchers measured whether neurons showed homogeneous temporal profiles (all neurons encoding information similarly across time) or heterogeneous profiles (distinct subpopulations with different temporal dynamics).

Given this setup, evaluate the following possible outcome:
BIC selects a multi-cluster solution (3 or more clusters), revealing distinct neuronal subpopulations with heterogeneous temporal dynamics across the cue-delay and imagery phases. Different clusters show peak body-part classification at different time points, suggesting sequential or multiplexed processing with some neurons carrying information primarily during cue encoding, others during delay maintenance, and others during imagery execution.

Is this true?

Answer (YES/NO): YES